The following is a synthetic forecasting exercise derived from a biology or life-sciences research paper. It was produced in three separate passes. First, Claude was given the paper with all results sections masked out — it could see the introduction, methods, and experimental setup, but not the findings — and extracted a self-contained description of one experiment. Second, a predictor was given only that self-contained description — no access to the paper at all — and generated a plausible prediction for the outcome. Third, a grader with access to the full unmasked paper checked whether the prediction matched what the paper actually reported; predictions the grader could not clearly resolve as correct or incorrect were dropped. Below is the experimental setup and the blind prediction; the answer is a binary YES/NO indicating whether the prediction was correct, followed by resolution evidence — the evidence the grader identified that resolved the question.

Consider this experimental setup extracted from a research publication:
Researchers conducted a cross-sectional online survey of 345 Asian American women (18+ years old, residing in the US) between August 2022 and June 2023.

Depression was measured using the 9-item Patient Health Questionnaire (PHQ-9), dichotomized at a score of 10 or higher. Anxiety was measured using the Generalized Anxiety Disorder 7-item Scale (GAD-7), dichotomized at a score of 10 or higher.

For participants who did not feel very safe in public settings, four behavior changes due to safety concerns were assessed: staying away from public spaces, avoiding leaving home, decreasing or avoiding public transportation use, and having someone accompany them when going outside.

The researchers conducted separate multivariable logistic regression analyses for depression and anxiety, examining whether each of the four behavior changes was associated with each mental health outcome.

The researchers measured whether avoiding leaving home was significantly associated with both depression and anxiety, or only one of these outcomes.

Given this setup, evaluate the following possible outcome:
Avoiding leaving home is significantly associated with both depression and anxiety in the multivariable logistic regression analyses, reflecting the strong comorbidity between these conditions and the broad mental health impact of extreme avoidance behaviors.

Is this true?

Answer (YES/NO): YES